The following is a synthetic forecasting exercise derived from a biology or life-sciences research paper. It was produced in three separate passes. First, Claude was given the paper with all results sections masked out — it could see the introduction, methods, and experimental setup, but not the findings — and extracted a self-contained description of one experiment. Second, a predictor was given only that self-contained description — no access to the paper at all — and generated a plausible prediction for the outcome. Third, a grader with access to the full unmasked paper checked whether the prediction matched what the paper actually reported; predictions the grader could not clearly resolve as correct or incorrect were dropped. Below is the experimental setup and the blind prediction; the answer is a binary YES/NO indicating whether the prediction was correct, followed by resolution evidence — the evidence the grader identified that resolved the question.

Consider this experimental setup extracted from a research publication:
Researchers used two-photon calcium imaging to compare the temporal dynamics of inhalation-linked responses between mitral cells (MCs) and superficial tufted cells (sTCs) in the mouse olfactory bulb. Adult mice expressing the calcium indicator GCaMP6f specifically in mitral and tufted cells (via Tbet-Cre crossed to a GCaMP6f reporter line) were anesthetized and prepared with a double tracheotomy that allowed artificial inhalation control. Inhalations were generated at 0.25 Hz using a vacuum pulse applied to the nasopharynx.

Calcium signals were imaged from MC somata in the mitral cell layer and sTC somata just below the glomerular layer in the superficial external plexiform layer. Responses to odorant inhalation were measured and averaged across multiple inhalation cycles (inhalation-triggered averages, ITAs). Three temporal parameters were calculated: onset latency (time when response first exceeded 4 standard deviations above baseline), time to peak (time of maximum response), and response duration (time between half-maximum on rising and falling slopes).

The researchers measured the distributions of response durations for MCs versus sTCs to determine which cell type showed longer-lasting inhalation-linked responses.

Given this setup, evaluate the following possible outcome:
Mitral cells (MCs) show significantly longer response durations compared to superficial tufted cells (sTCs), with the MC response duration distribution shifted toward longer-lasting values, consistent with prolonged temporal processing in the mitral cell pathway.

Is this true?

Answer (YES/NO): YES